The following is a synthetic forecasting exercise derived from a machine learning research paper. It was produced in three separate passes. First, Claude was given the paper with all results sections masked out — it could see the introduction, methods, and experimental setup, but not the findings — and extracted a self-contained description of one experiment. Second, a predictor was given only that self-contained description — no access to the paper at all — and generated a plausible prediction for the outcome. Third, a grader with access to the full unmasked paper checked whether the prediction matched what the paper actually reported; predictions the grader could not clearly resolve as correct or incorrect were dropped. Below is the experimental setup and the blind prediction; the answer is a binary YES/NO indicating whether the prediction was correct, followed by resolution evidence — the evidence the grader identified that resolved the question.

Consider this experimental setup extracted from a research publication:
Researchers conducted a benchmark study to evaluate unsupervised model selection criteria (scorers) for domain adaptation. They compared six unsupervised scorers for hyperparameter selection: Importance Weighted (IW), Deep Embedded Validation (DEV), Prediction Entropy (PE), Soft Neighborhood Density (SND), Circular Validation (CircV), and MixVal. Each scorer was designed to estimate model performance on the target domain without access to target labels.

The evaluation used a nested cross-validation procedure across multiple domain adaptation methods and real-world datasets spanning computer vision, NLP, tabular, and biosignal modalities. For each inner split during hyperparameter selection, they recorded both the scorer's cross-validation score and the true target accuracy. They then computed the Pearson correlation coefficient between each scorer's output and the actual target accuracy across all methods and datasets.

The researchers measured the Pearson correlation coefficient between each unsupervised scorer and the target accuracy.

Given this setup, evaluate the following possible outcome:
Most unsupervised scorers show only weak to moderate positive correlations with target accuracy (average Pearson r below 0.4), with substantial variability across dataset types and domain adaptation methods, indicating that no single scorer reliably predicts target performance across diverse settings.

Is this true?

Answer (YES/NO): NO